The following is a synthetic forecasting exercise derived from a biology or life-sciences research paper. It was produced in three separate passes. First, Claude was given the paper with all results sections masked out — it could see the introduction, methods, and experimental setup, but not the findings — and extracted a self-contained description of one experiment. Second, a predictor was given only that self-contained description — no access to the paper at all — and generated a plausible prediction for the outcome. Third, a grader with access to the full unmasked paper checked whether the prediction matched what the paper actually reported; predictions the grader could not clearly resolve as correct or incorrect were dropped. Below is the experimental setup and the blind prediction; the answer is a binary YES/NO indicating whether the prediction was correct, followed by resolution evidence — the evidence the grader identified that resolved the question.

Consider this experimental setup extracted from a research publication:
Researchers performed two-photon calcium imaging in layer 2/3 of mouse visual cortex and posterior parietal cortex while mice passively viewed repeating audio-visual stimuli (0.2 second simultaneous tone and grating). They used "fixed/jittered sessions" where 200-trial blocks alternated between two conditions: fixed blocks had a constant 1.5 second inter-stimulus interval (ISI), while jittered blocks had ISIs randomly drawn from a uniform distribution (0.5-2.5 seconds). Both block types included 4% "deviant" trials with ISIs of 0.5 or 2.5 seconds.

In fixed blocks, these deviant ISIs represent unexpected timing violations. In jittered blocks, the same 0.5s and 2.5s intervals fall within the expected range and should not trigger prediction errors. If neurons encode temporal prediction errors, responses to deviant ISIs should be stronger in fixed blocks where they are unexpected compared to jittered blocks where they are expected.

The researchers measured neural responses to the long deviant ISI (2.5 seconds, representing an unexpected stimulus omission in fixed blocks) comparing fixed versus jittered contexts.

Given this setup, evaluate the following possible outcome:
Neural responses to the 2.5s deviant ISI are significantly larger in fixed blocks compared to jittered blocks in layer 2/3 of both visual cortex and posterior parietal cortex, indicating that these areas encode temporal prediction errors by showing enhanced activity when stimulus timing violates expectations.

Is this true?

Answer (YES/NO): NO